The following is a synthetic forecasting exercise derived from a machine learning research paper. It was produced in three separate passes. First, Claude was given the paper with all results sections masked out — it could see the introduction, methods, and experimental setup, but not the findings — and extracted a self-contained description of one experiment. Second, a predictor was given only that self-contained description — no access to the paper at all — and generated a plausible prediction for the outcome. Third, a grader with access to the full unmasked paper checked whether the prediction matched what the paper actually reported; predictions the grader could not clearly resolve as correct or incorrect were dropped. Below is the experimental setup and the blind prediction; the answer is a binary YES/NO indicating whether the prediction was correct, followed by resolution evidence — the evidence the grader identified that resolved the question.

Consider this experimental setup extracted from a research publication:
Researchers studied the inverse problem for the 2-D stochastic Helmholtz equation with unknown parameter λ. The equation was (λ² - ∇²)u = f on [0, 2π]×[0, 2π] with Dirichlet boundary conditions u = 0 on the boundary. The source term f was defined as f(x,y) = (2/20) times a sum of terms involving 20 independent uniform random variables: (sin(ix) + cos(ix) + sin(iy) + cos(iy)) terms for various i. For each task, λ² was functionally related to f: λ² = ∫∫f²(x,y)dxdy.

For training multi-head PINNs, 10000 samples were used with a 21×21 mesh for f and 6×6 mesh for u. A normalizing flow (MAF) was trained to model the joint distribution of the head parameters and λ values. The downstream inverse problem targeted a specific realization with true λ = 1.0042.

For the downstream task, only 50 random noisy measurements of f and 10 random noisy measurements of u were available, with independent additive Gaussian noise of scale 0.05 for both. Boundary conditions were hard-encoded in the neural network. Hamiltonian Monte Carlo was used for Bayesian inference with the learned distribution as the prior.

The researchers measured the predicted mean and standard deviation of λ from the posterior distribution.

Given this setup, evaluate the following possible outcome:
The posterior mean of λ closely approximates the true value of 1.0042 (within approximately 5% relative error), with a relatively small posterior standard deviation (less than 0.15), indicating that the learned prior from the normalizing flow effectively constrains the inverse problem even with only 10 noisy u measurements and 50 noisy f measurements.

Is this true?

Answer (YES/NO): NO